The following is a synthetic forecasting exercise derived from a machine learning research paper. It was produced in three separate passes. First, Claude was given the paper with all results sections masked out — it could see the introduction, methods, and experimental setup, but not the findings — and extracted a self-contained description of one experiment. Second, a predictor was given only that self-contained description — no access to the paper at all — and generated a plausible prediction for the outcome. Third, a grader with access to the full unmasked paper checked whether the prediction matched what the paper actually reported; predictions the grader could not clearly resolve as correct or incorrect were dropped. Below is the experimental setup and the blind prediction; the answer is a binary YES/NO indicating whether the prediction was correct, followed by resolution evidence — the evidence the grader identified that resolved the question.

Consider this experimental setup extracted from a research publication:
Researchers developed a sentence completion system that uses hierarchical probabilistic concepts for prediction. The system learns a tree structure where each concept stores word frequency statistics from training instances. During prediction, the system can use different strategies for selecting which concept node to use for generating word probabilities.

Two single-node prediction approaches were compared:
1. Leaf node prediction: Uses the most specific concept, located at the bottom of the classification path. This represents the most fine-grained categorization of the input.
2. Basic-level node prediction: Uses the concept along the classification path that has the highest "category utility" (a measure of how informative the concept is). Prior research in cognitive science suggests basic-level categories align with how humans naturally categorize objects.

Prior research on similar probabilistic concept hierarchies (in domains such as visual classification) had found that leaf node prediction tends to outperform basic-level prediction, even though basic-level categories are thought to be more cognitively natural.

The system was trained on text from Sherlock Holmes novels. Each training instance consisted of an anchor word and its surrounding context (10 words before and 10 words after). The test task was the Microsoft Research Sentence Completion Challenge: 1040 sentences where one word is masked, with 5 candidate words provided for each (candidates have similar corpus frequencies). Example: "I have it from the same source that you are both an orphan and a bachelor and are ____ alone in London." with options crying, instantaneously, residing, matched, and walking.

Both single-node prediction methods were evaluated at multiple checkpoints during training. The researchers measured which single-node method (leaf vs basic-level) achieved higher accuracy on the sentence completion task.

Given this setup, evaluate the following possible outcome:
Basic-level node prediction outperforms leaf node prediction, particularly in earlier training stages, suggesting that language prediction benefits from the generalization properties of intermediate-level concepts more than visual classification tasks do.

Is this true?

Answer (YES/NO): NO